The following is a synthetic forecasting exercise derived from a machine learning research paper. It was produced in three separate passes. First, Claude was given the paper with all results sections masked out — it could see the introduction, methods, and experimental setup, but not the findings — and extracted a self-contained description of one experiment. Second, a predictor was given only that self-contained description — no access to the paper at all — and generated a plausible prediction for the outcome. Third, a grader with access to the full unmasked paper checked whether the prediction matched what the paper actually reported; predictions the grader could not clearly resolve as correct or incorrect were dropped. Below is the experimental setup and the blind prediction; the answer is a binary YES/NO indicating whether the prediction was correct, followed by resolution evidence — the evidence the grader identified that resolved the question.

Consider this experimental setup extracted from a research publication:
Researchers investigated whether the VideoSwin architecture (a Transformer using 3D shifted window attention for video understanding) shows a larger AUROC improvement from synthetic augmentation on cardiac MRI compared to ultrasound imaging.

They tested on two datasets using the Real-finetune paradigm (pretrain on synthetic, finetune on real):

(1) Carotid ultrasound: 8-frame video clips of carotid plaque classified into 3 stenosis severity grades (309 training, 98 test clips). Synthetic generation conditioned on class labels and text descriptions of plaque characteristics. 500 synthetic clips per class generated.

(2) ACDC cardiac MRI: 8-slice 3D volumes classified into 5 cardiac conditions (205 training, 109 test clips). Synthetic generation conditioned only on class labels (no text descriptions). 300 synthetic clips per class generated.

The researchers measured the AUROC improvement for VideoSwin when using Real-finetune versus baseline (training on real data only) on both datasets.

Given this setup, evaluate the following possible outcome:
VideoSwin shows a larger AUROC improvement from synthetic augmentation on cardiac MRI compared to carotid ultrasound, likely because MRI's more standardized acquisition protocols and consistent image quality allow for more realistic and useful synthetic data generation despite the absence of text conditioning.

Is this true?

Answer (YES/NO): YES